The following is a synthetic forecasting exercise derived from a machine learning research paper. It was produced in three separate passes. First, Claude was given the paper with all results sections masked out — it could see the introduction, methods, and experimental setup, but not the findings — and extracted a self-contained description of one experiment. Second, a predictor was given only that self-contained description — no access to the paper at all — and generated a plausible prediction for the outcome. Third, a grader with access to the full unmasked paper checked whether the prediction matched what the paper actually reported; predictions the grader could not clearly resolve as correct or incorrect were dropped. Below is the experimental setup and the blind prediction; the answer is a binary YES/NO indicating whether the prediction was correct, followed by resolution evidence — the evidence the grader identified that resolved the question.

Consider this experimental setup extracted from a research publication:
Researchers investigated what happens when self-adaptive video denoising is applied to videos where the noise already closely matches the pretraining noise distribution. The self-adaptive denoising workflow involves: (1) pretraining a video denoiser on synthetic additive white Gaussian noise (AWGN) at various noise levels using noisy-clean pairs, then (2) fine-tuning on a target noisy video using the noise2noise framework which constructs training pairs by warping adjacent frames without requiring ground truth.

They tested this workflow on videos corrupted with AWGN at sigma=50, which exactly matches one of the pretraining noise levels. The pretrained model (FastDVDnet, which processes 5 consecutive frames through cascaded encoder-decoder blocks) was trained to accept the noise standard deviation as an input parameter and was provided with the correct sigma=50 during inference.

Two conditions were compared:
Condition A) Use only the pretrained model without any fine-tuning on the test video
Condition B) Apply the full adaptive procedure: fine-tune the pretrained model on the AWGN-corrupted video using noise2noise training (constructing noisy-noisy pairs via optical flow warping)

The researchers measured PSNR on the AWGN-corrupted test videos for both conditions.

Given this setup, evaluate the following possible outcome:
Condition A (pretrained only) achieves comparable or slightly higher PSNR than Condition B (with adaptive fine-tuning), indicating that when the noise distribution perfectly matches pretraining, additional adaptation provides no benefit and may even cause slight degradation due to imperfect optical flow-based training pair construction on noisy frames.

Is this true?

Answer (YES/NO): YES